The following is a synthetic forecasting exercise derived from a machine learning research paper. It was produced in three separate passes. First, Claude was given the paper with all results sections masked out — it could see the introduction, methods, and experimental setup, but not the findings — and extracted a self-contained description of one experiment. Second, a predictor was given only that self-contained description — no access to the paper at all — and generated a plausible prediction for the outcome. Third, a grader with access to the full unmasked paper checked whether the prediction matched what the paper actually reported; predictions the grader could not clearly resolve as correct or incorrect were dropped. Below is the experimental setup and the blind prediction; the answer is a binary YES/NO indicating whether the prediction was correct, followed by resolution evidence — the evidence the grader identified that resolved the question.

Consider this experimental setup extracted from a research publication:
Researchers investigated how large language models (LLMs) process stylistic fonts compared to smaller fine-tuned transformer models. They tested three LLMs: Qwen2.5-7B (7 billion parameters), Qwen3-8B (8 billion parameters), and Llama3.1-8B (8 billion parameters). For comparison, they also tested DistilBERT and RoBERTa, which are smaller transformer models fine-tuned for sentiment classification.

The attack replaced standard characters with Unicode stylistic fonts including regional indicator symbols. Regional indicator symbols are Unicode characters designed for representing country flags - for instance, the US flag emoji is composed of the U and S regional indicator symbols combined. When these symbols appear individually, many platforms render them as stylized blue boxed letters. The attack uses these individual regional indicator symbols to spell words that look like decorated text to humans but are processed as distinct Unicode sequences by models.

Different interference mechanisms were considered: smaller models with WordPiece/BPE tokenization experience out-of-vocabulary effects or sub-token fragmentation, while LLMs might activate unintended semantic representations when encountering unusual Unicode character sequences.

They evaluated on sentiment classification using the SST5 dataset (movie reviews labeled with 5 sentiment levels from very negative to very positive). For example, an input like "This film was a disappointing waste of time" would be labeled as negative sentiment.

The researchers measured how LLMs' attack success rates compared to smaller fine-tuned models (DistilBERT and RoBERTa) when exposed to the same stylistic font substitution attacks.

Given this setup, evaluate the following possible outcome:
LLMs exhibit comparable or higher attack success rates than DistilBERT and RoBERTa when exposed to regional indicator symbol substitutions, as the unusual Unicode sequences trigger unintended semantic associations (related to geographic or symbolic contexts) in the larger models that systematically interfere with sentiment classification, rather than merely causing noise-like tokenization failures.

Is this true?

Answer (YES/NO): YES